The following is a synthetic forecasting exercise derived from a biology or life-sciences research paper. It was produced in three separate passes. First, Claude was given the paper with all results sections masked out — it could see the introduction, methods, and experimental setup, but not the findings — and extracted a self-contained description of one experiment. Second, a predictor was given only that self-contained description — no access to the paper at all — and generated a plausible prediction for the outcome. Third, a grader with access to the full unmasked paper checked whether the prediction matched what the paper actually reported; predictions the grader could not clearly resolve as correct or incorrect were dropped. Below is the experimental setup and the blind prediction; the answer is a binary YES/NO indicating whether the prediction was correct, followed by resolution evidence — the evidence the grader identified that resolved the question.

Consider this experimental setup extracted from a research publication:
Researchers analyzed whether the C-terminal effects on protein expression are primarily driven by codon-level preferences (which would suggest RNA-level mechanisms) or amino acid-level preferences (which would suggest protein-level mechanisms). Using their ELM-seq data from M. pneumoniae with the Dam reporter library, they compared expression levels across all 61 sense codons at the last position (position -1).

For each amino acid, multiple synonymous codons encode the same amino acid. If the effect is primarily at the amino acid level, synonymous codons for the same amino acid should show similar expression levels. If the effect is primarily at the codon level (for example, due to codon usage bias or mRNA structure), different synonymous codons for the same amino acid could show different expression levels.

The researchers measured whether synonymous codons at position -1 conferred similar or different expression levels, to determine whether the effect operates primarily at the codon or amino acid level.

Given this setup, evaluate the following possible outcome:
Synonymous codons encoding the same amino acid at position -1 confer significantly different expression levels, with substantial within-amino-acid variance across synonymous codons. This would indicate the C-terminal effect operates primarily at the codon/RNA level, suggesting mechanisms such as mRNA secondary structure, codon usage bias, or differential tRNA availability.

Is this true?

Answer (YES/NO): NO